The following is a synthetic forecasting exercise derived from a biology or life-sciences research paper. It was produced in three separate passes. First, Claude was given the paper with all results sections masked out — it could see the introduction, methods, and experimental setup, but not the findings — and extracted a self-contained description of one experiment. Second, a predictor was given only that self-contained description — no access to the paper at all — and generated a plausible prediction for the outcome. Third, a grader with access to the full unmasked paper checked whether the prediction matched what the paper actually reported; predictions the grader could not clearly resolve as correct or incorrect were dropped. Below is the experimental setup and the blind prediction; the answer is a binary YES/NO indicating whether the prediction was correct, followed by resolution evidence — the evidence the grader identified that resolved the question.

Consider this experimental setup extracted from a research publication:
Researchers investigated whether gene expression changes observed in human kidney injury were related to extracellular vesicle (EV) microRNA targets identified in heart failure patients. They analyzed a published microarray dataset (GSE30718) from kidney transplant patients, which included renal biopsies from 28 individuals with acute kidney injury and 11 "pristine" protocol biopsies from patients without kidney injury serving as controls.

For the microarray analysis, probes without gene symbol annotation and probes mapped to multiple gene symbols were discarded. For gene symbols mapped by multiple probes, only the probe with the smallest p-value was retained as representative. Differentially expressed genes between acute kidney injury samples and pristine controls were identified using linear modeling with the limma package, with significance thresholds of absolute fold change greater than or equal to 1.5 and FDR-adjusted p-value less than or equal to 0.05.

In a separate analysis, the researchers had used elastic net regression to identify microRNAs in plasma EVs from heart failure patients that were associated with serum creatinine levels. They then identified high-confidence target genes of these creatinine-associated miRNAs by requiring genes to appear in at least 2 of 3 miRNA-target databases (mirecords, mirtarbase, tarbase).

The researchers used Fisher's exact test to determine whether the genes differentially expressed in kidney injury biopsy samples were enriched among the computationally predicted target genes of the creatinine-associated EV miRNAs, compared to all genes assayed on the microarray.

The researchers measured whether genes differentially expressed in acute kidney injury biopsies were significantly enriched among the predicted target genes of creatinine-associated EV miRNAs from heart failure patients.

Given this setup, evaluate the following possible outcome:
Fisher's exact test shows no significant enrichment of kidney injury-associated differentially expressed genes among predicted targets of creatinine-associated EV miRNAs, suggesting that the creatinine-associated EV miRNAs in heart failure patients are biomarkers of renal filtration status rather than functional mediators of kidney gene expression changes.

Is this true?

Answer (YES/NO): NO